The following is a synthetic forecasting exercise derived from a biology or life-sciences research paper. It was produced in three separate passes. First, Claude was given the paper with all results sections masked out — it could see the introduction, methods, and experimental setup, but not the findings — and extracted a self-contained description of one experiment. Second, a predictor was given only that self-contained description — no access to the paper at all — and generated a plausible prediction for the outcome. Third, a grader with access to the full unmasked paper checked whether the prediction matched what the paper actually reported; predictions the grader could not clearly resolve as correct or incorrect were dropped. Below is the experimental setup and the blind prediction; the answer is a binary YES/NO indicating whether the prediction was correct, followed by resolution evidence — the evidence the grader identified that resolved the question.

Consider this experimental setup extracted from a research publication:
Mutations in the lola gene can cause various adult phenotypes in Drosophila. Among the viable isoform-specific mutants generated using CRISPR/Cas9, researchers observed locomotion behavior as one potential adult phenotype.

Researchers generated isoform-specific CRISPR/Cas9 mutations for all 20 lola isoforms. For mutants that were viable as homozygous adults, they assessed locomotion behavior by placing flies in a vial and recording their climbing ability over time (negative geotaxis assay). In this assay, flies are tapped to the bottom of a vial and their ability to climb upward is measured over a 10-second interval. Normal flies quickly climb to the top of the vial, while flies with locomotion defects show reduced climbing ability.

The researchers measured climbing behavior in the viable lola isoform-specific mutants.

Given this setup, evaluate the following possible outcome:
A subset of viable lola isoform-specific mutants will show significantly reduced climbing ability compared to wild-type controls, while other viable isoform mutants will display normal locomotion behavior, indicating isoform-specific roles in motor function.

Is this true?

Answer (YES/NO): NO